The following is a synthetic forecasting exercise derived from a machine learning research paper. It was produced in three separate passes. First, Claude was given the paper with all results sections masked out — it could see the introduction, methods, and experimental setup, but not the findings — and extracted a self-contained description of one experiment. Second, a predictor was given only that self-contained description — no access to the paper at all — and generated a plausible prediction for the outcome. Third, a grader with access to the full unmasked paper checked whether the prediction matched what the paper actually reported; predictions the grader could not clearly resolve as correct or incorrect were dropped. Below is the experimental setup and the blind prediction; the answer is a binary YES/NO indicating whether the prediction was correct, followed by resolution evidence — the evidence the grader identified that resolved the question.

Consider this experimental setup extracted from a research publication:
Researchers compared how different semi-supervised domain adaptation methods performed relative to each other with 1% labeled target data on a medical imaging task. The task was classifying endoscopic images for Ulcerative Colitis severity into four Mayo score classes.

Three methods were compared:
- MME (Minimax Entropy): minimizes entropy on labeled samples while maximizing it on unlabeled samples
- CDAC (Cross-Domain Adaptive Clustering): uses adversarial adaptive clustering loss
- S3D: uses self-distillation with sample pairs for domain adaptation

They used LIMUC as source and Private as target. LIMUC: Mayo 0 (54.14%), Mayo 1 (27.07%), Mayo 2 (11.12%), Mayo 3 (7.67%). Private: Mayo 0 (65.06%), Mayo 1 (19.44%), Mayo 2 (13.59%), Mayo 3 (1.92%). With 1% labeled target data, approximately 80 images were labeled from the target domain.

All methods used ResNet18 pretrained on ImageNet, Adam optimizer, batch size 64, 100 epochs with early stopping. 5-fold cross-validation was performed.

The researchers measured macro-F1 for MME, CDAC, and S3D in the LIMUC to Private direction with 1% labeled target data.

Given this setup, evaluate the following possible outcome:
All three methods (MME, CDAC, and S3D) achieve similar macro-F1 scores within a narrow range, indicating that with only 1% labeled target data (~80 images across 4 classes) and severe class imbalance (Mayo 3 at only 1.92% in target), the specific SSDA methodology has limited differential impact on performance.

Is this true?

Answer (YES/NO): NO